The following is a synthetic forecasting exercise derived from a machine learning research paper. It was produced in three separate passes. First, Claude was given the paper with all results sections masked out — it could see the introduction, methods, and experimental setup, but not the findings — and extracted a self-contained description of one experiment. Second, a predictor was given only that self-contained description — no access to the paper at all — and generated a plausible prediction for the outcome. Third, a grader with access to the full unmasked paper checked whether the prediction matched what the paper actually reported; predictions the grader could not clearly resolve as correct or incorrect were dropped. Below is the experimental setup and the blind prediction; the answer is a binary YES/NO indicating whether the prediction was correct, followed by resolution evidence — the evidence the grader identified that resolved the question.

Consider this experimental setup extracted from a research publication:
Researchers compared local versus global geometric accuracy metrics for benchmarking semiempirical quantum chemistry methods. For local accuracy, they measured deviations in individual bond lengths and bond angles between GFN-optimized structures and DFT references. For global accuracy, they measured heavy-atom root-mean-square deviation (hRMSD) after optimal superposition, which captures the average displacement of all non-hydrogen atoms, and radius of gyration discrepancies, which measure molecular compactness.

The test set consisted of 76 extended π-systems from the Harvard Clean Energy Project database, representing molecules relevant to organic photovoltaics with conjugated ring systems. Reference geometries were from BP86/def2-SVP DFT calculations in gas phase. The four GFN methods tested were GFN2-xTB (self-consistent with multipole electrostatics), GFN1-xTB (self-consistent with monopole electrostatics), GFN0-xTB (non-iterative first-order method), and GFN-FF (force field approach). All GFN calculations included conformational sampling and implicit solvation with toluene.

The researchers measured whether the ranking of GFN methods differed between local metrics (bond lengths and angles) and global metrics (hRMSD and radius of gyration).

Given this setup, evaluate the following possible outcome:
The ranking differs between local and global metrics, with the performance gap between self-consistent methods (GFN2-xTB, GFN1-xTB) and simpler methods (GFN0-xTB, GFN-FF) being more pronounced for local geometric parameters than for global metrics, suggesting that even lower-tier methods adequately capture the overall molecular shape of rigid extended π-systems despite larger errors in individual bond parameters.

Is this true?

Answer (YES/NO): NO